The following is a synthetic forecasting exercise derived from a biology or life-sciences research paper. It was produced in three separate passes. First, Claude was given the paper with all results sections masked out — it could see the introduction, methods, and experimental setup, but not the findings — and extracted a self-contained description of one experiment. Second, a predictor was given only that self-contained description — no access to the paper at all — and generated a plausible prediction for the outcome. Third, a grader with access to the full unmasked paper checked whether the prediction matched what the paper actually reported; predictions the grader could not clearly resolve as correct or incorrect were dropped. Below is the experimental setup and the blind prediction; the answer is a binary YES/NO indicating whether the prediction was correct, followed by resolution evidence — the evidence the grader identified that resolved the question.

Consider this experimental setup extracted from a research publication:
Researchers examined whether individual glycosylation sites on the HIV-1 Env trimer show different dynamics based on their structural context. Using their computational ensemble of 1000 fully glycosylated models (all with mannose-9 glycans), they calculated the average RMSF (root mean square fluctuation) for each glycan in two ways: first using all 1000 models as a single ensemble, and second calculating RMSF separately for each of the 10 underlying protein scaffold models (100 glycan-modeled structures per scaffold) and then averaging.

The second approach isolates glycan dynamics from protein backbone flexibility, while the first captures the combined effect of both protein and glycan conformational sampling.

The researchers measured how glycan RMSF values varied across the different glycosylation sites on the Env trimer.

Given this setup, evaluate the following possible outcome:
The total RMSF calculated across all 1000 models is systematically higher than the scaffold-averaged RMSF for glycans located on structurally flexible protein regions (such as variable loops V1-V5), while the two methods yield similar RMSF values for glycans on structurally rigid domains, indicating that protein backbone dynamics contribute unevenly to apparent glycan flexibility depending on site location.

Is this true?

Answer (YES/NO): YES